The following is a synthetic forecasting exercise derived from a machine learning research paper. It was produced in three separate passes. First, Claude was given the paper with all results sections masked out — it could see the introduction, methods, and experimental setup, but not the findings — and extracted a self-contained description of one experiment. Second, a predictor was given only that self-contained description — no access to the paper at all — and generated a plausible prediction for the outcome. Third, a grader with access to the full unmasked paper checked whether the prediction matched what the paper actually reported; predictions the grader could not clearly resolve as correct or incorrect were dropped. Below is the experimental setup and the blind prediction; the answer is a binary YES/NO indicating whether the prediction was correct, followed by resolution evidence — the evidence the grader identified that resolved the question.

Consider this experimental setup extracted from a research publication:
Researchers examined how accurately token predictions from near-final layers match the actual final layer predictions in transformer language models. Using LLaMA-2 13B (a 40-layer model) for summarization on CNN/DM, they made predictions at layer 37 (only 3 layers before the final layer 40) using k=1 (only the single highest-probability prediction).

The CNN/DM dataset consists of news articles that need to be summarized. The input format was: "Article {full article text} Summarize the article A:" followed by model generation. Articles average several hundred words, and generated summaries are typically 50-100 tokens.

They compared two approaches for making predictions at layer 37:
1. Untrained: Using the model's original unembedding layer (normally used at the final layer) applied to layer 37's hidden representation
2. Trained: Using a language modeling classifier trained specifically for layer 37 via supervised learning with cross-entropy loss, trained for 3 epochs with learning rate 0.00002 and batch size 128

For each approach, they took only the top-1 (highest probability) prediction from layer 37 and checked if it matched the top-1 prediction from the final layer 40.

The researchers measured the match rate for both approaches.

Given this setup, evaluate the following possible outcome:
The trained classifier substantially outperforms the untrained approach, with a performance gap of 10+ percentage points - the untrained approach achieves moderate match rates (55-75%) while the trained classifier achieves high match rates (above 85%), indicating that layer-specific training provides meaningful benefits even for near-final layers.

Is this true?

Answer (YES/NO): NO